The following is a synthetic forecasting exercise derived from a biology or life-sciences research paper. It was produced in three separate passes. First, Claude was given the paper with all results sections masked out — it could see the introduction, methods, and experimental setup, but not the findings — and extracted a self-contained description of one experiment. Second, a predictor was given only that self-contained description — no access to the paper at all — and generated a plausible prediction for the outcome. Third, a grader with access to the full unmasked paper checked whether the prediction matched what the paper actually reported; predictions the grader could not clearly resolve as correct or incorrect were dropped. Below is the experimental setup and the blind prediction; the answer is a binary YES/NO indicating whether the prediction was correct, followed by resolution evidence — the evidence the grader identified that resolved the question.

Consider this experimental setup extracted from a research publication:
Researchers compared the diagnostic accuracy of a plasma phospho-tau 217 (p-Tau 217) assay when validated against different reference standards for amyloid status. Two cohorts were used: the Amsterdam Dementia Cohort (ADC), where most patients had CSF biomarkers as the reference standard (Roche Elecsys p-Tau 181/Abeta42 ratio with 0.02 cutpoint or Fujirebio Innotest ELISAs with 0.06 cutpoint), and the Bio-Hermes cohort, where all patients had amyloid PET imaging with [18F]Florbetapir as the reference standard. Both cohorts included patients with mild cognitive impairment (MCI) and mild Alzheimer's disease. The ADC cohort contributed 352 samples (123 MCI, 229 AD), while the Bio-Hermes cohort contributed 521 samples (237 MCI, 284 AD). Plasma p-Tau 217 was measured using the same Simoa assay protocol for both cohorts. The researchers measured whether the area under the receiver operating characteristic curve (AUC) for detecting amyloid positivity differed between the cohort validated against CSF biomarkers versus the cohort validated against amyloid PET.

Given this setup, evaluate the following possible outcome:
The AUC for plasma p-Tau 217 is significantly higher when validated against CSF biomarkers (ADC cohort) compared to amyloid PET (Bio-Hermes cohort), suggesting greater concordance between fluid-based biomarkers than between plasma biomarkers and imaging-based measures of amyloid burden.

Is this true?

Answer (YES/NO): YES